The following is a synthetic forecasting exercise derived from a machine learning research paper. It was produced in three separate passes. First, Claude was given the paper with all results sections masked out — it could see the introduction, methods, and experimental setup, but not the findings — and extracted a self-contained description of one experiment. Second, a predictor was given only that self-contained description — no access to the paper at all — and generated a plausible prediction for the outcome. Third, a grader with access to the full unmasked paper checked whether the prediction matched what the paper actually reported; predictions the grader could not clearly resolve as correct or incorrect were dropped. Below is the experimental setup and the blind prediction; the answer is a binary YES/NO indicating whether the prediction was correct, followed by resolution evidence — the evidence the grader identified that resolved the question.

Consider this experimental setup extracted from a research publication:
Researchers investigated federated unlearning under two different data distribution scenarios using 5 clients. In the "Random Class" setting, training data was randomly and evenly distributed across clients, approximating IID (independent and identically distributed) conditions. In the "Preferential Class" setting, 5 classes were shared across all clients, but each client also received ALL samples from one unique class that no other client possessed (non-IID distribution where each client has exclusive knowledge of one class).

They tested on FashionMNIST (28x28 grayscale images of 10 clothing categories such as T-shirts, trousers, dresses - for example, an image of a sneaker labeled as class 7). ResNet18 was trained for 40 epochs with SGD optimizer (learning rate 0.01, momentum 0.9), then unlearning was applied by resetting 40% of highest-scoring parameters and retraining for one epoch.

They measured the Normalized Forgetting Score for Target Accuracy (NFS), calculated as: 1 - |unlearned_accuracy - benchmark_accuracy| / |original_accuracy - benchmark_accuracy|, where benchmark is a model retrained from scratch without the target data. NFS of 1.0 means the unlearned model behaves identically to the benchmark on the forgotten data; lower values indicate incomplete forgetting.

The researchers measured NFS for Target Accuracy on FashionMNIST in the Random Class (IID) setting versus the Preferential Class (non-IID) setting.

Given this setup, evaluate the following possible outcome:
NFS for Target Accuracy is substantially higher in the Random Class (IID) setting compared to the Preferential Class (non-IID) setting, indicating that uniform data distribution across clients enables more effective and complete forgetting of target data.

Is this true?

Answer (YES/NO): NO